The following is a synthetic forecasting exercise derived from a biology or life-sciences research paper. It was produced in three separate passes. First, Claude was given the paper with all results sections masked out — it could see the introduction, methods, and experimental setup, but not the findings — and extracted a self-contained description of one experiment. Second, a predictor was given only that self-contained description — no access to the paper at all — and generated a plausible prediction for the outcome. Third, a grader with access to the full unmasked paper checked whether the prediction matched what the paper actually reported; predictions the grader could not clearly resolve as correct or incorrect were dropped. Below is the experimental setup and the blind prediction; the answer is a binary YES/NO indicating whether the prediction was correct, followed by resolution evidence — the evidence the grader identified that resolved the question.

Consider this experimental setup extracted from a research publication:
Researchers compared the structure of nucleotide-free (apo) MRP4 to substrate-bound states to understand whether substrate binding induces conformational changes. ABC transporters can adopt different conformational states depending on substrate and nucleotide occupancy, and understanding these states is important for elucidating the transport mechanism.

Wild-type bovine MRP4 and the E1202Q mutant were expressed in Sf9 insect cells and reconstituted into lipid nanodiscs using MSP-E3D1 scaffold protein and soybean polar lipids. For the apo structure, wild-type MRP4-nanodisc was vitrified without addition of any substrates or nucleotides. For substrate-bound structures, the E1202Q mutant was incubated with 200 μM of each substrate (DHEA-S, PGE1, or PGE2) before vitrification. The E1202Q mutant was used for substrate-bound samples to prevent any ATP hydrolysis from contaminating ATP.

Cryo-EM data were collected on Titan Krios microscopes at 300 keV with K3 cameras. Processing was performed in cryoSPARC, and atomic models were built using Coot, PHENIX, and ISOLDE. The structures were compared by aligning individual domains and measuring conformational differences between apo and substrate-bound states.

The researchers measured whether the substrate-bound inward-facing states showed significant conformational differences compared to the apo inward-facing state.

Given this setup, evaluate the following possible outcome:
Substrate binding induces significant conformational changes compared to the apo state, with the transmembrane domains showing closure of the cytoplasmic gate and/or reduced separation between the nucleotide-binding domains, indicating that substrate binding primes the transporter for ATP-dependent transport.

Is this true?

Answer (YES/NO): YES